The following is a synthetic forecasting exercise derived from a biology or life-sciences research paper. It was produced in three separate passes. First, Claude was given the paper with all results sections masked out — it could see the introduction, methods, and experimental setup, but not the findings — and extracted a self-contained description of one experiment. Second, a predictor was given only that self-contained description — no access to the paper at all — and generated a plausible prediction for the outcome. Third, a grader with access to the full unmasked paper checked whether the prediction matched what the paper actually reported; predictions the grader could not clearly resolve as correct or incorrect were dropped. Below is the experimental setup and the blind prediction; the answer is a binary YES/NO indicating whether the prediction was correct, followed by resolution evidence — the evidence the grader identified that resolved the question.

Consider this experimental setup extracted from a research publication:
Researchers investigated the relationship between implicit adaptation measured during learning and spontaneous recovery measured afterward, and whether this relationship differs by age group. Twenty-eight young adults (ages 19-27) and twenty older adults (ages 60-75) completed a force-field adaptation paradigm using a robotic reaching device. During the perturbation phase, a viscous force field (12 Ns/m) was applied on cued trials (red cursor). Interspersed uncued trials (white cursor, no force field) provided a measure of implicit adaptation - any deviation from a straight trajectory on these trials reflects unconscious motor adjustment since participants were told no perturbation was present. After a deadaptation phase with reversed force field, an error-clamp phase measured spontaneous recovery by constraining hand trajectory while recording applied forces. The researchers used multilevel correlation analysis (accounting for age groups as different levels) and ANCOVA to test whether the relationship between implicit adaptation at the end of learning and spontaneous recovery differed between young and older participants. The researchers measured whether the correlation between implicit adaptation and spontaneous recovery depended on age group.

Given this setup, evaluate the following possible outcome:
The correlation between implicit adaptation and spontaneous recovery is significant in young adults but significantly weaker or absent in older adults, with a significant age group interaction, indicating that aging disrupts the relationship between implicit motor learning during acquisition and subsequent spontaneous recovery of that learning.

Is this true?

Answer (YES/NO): NO